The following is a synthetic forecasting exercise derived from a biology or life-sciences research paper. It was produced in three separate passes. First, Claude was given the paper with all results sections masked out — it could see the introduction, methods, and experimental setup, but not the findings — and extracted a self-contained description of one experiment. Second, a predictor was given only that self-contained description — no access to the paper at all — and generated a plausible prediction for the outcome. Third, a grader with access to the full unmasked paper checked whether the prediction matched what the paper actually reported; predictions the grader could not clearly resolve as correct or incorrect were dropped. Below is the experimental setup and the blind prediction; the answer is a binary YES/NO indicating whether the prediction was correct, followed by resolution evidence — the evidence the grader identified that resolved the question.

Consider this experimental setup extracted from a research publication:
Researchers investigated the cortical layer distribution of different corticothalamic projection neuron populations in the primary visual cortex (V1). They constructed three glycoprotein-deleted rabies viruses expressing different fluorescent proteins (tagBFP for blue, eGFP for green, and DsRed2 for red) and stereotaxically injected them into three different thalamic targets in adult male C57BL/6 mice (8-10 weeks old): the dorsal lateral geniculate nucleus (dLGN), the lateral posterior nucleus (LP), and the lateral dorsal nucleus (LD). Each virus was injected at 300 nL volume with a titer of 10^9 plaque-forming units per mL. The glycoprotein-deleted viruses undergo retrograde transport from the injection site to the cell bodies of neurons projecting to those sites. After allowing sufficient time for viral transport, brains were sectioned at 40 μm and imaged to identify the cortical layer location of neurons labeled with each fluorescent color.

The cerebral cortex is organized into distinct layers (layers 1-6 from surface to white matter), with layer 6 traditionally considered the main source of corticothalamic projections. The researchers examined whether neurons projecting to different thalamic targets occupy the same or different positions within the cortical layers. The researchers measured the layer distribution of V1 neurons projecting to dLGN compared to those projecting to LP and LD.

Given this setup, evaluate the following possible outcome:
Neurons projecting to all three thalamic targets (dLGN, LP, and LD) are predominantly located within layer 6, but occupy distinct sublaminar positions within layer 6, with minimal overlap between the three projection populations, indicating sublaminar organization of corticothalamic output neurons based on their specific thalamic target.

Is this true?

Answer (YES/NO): NO